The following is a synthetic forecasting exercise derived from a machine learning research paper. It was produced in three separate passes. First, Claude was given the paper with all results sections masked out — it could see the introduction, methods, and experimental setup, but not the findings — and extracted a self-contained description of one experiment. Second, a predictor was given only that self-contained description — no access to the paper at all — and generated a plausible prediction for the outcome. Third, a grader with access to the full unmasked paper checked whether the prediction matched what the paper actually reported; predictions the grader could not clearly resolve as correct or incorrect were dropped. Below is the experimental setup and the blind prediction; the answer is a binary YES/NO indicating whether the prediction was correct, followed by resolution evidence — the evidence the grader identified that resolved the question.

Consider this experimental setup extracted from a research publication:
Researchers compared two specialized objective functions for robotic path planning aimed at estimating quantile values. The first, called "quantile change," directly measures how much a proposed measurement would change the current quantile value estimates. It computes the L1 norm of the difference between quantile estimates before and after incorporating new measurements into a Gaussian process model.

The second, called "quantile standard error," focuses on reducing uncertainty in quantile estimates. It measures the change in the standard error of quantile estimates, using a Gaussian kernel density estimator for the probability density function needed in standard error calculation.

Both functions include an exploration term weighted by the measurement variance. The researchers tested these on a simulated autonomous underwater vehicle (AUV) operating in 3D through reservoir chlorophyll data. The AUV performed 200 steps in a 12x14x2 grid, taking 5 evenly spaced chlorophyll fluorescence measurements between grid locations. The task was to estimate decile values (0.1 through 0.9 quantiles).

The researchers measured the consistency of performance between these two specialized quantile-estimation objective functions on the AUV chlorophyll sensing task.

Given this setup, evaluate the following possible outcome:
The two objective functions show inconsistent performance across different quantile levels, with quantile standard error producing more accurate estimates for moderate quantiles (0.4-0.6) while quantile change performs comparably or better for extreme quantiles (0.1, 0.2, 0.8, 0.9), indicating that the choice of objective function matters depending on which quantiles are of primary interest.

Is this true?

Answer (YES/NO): NO